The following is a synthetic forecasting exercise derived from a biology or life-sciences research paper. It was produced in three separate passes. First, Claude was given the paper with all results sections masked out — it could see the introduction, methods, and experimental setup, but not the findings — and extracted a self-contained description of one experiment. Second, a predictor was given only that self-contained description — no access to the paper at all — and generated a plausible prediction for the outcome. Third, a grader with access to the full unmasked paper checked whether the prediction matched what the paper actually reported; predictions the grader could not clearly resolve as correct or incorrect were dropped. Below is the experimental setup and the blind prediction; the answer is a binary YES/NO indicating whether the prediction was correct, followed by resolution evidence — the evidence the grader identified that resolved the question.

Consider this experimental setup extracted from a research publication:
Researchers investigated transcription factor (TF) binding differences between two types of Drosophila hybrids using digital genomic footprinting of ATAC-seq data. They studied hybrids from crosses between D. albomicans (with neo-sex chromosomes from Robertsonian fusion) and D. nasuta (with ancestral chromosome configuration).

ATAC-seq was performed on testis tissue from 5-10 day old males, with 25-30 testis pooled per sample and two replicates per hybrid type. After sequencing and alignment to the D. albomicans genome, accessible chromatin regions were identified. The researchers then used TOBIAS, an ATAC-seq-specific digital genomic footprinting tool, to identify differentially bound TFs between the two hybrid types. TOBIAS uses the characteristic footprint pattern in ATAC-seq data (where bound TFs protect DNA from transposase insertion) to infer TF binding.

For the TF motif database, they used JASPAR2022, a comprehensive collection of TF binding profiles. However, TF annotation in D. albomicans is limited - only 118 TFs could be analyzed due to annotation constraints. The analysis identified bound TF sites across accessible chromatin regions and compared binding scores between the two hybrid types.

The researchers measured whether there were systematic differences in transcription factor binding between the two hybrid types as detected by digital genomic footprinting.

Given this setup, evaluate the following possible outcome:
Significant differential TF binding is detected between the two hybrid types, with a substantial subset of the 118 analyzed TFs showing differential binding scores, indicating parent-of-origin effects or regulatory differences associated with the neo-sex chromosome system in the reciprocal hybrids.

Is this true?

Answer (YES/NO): YES